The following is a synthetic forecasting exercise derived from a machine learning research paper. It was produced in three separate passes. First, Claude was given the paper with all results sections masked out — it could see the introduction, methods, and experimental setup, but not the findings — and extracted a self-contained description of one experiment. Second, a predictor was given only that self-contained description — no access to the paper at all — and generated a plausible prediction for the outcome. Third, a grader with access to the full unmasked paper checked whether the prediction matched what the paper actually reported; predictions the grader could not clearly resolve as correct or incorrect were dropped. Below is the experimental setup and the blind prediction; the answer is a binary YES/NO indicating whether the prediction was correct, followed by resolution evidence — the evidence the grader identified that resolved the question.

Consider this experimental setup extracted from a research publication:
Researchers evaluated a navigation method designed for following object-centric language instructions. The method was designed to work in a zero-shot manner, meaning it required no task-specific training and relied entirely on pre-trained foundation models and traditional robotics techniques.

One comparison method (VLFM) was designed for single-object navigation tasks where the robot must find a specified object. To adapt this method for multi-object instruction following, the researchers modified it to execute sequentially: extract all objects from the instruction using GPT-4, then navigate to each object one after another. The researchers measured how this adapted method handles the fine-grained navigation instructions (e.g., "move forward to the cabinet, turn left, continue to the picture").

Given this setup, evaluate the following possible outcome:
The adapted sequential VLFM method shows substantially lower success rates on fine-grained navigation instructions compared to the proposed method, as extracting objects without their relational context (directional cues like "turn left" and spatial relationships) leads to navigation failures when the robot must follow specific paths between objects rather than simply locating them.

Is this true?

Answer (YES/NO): YES